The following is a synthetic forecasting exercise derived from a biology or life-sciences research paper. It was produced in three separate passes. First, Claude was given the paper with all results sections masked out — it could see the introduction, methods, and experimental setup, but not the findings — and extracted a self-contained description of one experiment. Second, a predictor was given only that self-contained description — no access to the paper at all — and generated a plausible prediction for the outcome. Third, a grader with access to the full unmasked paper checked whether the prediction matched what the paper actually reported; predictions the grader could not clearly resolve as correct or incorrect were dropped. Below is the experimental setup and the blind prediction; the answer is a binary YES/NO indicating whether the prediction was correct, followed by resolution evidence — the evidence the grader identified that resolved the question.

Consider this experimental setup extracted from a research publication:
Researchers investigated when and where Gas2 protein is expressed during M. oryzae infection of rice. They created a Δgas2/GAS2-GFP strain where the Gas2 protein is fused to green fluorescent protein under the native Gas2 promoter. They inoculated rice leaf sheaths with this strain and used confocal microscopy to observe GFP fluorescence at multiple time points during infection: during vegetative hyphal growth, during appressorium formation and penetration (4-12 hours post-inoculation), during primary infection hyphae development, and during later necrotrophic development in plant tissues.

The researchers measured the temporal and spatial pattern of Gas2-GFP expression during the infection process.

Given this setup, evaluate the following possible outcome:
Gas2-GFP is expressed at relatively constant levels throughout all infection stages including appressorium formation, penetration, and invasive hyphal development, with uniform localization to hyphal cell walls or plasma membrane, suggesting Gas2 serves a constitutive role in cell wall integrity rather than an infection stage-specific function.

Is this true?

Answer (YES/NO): NO